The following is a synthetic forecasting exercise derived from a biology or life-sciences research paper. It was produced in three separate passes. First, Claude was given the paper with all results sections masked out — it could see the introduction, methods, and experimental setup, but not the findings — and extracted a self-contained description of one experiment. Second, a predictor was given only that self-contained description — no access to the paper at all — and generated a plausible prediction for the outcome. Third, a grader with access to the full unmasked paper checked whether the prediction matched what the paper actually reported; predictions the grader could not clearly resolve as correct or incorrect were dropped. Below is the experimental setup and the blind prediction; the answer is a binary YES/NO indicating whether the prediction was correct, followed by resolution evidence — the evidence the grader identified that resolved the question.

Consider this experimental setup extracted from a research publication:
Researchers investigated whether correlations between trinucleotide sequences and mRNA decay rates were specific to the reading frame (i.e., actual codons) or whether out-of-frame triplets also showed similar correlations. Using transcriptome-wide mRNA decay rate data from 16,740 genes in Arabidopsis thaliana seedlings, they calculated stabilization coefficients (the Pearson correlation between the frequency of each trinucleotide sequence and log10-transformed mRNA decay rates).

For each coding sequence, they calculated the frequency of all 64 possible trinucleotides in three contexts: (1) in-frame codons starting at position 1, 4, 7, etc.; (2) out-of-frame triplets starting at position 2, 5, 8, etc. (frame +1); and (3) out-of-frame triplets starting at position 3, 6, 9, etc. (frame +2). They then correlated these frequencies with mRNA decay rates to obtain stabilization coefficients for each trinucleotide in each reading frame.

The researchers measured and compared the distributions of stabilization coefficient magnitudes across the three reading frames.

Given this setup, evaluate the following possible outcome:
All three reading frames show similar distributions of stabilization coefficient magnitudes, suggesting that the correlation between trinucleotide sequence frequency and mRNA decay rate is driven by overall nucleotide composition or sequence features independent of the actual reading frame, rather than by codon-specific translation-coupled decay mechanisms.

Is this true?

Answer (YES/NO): YES